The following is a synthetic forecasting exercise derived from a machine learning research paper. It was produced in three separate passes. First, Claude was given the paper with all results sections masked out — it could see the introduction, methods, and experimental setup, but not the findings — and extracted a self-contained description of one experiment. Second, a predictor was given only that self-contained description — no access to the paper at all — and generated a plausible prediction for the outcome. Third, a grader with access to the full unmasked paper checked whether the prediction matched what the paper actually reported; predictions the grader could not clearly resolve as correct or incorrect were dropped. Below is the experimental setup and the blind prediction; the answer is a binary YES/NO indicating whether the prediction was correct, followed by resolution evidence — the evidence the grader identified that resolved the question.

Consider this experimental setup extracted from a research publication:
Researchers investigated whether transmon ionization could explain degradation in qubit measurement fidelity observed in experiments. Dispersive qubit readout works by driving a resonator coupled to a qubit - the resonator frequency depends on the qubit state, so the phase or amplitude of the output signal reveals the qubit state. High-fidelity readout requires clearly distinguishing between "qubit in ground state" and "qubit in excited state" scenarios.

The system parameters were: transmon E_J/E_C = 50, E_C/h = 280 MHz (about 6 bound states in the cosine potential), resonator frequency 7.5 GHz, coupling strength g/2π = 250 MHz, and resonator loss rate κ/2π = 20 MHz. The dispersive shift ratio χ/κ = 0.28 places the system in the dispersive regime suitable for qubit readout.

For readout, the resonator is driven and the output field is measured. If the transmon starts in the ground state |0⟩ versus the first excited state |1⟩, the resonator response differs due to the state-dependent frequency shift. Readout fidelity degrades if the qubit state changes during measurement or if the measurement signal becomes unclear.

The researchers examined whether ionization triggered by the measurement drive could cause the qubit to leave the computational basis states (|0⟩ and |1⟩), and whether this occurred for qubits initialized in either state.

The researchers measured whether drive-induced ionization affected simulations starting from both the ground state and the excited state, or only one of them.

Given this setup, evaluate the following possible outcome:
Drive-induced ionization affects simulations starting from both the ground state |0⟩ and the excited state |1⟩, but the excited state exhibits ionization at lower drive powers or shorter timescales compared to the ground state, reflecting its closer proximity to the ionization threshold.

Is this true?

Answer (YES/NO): YES